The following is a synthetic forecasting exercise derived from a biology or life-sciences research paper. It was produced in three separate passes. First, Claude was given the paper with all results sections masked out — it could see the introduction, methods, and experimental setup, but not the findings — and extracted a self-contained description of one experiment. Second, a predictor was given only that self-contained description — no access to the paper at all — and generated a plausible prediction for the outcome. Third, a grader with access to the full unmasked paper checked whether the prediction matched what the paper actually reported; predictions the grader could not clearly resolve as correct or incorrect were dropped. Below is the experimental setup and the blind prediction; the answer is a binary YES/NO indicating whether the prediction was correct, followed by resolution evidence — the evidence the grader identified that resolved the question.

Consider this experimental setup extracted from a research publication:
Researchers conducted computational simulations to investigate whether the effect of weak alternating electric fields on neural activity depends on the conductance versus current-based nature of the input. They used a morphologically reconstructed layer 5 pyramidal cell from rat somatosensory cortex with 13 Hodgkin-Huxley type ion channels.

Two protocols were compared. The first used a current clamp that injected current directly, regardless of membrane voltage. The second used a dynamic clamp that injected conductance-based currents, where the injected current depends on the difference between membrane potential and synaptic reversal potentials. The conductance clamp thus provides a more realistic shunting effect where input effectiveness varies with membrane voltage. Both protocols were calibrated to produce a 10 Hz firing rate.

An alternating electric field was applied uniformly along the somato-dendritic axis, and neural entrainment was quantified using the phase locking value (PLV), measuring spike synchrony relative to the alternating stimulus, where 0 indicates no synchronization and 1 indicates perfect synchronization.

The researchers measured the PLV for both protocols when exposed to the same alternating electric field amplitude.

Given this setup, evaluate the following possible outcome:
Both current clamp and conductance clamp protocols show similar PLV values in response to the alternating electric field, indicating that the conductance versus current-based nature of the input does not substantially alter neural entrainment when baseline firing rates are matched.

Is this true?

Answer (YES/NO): NO